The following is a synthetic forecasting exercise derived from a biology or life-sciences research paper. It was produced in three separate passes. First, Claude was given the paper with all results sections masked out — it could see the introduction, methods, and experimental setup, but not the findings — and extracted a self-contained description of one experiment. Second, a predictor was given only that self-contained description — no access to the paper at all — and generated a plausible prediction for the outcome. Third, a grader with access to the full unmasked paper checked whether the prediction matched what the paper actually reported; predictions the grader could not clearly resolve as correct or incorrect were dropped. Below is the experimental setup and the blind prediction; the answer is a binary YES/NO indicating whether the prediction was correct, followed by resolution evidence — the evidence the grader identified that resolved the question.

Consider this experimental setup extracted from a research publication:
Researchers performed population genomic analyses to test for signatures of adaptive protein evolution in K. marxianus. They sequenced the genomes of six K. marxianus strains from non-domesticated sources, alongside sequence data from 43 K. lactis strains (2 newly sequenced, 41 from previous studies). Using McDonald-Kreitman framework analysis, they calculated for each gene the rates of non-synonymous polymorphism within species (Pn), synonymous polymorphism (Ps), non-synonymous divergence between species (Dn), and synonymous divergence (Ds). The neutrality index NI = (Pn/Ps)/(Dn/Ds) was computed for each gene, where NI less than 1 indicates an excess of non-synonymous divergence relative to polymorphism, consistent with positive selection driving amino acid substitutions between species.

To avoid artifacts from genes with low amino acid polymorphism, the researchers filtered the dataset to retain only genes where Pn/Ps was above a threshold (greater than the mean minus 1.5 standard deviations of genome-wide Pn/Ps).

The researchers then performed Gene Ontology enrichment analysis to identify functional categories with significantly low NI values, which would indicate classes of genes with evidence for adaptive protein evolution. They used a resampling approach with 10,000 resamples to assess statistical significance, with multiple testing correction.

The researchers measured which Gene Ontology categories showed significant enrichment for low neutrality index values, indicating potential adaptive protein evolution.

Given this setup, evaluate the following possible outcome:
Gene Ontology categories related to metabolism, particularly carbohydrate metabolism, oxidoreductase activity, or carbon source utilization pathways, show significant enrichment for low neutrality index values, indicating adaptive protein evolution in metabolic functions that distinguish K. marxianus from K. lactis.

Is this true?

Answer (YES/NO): NO